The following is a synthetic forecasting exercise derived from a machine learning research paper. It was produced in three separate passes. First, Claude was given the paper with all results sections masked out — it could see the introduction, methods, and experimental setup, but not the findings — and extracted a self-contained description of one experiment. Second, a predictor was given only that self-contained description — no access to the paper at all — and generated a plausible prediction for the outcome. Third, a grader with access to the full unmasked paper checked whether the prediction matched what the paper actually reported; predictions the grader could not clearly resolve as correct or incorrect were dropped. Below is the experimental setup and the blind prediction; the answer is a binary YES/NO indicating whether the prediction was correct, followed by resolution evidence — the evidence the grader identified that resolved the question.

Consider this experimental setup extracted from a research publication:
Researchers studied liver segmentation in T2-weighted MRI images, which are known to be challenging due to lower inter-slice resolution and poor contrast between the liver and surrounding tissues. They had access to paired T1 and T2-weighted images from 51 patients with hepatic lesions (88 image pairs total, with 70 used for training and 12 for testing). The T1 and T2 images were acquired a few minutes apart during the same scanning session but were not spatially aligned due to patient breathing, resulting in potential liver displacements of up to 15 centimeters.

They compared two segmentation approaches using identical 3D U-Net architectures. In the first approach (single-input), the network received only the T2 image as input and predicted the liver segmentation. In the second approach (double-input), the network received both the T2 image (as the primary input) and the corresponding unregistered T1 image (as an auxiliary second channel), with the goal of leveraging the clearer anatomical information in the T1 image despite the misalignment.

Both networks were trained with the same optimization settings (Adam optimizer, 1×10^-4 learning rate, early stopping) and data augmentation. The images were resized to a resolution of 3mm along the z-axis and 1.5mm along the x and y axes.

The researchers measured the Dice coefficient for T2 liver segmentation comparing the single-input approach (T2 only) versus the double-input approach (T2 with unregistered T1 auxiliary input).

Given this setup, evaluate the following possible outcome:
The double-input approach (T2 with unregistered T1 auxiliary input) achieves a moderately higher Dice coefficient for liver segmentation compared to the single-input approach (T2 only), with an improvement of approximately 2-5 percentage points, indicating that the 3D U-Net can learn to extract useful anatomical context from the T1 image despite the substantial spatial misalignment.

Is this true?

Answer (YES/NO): NO